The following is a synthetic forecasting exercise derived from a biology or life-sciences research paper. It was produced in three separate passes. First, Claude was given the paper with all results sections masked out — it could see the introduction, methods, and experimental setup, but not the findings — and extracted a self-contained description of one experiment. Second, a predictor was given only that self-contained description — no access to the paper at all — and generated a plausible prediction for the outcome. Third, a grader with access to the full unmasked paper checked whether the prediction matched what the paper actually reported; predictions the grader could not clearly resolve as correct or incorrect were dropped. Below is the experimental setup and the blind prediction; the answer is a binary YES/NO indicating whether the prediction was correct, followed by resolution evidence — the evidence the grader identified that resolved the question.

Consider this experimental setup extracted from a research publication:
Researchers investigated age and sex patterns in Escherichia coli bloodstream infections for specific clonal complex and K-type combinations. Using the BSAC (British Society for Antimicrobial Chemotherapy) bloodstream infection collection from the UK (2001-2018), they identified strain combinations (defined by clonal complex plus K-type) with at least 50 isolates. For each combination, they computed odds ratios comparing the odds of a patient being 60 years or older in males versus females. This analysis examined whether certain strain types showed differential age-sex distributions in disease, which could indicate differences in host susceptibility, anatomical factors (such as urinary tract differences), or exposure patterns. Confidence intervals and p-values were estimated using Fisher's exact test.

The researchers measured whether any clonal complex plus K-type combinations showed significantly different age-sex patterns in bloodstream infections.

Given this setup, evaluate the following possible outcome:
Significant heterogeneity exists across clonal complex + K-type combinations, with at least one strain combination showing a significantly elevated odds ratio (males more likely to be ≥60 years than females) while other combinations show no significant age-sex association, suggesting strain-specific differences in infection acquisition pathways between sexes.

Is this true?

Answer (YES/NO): YES